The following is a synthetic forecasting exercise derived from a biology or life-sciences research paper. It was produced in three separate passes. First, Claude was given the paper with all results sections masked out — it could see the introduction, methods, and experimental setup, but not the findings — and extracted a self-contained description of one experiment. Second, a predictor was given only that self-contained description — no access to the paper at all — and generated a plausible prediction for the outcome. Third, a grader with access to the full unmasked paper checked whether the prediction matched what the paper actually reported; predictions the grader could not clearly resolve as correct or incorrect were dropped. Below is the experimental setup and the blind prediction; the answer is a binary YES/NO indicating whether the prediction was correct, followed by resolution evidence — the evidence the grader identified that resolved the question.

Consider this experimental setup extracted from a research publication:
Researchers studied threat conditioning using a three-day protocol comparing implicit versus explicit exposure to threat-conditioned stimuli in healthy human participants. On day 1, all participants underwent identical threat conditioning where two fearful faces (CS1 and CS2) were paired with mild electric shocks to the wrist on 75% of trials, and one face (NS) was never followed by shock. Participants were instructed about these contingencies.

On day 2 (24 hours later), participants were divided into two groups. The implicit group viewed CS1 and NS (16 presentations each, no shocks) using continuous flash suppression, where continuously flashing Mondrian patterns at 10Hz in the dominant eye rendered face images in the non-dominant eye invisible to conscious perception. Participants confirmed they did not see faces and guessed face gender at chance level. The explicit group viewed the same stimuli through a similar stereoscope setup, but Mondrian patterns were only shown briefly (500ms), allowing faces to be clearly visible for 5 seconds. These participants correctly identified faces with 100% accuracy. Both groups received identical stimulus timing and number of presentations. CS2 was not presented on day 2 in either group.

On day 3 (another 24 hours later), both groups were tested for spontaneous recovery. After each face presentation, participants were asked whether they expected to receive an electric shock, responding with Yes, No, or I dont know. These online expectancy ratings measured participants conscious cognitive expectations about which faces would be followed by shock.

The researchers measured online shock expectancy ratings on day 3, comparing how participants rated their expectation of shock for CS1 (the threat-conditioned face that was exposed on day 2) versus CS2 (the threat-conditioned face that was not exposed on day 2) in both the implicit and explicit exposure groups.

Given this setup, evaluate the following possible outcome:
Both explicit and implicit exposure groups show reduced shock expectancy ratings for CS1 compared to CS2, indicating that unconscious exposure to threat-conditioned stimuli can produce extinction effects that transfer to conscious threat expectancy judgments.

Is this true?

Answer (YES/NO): NO